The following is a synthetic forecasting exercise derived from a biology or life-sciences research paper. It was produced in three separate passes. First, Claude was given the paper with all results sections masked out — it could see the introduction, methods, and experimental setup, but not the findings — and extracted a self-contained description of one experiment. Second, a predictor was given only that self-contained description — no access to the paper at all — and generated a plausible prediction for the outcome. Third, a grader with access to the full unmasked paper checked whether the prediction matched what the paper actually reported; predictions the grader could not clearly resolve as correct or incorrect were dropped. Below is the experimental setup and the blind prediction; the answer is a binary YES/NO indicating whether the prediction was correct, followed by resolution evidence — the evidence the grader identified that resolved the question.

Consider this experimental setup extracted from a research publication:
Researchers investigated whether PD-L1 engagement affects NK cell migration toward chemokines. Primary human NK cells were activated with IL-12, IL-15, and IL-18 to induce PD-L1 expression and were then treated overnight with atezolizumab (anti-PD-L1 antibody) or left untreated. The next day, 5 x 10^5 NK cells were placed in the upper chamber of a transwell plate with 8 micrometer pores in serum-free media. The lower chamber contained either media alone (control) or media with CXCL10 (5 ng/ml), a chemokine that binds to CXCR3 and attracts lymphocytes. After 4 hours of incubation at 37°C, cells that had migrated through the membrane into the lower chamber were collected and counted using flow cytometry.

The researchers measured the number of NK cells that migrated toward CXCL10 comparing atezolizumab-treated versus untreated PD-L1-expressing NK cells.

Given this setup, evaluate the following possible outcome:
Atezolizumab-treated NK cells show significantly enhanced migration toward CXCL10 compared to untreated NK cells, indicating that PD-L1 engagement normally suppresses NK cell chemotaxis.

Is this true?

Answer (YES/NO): NO